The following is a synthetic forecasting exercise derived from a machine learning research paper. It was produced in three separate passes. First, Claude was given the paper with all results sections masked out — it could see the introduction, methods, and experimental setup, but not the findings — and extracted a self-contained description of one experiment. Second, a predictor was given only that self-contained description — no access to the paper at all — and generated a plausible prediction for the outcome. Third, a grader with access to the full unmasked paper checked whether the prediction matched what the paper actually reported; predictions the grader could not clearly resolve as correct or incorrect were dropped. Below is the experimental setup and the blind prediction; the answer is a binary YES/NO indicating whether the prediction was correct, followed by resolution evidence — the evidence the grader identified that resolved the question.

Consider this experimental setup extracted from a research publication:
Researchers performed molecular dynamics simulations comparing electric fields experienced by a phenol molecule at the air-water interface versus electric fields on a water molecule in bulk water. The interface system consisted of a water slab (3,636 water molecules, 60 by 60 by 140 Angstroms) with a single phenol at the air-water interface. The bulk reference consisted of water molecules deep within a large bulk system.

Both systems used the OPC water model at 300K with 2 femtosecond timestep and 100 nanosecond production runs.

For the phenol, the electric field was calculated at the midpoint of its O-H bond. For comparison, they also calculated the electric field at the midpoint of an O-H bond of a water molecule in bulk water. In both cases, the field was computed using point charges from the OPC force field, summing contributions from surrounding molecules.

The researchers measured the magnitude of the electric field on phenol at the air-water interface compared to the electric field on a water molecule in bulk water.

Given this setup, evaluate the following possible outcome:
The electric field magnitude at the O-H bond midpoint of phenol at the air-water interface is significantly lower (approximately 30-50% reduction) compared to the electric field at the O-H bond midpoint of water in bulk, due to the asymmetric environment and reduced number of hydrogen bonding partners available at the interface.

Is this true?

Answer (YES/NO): NO